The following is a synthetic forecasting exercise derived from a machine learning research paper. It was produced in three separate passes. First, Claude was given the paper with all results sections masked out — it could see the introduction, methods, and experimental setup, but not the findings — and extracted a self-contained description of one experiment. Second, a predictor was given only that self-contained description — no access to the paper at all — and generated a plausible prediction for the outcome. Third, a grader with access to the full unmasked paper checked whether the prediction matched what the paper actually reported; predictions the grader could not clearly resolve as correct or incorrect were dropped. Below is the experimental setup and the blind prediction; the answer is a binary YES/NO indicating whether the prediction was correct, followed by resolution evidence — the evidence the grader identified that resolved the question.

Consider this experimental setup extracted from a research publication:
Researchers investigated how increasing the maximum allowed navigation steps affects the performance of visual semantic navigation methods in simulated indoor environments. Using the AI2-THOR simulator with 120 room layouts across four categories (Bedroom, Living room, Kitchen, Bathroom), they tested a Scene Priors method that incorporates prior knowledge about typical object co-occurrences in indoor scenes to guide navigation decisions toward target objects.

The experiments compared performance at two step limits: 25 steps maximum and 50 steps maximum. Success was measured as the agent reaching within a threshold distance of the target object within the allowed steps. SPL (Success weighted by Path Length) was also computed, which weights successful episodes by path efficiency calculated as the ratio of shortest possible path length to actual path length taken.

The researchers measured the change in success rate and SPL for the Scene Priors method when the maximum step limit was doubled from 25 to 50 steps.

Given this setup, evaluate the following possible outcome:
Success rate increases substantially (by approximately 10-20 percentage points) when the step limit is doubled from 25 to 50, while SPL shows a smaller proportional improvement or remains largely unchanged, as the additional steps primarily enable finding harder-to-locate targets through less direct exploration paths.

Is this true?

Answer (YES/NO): NO